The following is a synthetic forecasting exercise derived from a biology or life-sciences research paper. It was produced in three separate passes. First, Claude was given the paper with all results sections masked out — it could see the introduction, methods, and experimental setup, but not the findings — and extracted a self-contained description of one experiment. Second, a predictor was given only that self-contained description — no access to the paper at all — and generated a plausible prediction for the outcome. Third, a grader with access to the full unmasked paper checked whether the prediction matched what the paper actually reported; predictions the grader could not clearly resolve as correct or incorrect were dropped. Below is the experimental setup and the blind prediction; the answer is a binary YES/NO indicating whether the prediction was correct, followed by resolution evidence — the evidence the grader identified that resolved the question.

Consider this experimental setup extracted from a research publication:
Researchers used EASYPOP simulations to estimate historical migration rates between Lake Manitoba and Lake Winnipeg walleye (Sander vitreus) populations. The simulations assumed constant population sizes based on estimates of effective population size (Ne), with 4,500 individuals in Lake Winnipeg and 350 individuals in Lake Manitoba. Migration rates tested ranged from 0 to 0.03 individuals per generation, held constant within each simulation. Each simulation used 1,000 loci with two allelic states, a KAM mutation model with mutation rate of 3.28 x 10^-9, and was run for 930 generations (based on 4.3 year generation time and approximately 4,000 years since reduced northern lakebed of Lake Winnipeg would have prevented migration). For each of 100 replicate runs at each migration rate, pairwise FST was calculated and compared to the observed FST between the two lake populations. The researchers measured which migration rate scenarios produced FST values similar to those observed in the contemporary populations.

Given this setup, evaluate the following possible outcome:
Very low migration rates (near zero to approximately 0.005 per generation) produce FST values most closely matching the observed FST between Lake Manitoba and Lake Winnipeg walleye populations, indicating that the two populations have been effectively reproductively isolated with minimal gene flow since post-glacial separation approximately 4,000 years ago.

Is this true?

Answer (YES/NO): YES